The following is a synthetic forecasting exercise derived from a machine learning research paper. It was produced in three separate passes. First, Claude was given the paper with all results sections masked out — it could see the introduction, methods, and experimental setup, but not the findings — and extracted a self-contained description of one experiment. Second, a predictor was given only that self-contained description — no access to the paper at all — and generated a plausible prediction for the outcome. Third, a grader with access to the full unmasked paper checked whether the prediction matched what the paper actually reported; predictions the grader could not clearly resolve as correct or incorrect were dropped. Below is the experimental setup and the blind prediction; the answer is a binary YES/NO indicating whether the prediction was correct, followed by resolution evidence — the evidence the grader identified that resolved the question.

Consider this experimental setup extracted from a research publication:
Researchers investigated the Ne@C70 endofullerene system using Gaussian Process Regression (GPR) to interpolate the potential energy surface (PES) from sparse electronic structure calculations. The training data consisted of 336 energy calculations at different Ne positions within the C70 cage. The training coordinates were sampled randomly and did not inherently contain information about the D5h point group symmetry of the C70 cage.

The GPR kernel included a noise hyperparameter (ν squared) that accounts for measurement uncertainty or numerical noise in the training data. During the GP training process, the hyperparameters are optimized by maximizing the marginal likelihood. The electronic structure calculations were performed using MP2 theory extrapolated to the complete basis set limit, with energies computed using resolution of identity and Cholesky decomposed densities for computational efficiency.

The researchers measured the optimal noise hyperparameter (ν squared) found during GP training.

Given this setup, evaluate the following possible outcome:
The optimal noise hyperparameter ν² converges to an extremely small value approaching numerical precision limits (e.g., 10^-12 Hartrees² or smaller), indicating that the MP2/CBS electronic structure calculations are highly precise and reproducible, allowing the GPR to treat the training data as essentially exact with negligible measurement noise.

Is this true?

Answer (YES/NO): YES